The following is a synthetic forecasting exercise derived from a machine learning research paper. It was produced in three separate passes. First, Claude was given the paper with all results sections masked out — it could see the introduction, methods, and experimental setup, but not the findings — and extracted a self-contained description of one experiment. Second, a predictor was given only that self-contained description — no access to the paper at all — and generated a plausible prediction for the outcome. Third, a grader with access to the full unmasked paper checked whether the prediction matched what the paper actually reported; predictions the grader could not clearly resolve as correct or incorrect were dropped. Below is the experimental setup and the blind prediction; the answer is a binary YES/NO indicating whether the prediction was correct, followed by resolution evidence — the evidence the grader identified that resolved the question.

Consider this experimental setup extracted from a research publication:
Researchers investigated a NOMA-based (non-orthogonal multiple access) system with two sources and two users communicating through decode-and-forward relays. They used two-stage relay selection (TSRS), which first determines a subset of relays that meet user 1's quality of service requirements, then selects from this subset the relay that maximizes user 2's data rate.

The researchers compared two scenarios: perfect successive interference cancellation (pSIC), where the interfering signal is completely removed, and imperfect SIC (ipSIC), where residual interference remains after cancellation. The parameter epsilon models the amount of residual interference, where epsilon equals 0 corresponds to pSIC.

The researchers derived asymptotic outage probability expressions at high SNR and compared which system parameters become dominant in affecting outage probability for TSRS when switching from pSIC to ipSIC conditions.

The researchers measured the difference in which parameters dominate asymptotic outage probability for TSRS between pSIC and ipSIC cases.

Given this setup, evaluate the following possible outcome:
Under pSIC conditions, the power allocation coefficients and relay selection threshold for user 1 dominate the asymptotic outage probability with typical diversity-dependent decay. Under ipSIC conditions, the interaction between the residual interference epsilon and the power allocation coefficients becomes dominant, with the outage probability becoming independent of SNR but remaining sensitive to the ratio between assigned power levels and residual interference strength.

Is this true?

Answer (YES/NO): NO